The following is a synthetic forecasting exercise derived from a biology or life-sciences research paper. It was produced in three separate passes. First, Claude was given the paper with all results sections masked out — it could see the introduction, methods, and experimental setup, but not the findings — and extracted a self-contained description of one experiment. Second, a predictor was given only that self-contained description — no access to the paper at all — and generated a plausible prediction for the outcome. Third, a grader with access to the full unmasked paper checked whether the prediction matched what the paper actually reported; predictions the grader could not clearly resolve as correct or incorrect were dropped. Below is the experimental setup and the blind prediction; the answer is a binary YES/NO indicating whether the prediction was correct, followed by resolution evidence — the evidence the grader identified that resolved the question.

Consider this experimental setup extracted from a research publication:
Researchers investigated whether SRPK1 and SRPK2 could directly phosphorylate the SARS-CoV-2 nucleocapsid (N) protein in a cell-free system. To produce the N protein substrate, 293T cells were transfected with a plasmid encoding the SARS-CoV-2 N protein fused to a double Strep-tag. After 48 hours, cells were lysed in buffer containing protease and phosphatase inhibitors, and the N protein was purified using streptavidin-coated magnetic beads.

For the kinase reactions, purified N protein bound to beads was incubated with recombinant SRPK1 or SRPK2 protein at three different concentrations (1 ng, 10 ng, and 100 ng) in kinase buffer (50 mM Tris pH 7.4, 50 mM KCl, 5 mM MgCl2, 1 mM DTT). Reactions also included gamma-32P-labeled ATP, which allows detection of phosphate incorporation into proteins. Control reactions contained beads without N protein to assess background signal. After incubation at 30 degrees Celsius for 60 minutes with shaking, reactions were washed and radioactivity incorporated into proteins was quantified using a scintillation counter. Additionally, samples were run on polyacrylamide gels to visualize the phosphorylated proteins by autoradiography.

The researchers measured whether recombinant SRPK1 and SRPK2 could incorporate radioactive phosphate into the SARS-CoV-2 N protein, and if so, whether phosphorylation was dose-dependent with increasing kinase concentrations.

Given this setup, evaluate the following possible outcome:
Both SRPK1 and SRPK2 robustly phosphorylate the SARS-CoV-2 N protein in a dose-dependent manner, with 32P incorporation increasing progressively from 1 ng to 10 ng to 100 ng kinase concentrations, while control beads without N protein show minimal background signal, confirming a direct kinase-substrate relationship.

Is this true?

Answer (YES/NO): YES